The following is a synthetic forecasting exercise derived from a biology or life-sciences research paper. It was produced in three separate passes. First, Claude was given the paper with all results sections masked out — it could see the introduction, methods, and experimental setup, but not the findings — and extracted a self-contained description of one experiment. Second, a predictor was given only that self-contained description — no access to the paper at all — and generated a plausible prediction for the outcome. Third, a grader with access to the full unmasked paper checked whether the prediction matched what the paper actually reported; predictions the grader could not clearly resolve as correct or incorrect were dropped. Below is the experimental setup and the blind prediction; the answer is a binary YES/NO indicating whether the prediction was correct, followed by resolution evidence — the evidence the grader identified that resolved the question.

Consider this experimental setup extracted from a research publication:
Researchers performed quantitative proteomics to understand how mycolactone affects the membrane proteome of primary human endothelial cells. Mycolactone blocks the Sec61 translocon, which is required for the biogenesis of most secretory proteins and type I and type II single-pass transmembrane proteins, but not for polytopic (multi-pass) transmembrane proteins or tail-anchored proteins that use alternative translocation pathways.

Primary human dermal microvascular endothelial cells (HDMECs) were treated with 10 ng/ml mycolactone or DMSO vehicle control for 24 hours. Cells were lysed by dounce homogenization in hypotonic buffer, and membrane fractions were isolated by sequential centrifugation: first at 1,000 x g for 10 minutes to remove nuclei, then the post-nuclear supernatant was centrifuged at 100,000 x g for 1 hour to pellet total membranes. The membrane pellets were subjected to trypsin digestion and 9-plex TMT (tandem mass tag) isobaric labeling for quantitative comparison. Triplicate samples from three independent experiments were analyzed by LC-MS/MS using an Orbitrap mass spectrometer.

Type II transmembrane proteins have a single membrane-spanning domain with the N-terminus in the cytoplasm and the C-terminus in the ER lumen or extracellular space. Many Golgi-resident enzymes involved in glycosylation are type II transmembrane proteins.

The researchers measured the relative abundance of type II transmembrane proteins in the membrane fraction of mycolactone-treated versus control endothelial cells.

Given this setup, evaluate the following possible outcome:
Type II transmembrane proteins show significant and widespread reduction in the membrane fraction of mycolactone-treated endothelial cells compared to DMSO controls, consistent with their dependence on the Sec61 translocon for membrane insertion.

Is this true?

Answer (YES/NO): YES